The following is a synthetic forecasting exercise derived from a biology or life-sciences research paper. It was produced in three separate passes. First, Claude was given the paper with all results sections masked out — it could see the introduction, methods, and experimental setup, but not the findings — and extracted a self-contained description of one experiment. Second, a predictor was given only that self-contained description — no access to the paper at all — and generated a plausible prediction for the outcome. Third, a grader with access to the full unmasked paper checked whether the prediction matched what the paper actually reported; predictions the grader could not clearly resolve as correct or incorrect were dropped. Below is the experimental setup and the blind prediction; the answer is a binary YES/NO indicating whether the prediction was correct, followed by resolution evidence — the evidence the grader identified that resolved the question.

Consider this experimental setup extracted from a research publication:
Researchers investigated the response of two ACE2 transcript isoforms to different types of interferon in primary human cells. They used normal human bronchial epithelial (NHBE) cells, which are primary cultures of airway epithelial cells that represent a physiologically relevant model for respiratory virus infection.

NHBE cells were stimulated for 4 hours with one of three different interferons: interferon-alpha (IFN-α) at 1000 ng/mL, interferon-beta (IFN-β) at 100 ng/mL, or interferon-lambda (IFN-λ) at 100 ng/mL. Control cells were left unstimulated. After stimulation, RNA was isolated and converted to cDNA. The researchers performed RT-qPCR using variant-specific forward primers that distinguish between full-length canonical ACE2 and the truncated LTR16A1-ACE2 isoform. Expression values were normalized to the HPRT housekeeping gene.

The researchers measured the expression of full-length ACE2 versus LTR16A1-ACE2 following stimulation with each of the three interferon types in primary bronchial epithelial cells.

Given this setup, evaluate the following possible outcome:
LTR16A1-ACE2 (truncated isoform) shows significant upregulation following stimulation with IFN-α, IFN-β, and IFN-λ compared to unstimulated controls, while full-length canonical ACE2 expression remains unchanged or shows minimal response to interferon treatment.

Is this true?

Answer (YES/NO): YES